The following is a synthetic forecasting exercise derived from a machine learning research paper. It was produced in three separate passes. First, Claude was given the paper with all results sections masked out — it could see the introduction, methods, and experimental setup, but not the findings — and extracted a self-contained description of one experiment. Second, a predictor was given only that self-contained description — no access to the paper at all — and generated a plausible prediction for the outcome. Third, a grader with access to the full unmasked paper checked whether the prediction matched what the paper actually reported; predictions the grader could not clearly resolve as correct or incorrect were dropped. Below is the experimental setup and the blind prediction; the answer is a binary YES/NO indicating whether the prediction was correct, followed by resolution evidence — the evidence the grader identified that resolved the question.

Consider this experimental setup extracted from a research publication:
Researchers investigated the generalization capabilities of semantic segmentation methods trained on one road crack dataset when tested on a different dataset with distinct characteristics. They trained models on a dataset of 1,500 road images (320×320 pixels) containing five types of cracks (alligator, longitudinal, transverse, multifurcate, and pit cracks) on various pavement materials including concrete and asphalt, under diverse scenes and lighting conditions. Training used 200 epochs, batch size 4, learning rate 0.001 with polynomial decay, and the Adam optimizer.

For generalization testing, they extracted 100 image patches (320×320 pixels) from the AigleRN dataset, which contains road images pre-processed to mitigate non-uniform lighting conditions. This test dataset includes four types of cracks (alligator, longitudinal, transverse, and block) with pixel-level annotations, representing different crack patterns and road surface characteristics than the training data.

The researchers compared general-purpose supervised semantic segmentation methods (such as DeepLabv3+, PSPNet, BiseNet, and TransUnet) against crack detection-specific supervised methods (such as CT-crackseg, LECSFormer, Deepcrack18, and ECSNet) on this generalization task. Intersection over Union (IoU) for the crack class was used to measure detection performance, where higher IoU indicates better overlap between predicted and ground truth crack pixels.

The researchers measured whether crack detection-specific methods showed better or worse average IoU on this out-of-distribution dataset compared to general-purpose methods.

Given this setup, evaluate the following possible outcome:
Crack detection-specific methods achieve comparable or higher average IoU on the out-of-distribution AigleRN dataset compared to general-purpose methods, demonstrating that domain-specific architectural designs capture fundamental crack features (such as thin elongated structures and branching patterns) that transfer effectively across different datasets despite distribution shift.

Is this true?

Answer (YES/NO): YES